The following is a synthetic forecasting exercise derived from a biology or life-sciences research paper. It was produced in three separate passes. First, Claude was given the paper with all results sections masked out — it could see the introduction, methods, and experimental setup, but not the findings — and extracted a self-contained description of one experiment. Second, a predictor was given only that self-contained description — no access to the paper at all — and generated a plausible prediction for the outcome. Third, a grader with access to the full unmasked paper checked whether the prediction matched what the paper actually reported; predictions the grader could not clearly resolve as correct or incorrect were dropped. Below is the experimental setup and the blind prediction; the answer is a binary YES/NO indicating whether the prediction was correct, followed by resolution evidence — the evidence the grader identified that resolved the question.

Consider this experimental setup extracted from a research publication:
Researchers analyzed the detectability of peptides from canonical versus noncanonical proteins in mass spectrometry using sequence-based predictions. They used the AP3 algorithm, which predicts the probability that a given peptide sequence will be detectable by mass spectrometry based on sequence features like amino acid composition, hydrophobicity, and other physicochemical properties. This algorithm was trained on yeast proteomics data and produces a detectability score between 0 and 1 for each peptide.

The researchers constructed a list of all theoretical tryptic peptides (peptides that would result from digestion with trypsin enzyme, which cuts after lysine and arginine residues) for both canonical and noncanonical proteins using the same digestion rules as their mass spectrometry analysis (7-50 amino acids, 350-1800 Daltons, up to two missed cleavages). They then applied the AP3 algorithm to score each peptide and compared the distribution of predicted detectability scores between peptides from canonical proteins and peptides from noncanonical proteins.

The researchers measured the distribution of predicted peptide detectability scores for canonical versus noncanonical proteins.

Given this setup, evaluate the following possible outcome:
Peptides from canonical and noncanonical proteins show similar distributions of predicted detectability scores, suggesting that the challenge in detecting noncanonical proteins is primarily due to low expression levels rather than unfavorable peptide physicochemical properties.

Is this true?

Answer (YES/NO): YES